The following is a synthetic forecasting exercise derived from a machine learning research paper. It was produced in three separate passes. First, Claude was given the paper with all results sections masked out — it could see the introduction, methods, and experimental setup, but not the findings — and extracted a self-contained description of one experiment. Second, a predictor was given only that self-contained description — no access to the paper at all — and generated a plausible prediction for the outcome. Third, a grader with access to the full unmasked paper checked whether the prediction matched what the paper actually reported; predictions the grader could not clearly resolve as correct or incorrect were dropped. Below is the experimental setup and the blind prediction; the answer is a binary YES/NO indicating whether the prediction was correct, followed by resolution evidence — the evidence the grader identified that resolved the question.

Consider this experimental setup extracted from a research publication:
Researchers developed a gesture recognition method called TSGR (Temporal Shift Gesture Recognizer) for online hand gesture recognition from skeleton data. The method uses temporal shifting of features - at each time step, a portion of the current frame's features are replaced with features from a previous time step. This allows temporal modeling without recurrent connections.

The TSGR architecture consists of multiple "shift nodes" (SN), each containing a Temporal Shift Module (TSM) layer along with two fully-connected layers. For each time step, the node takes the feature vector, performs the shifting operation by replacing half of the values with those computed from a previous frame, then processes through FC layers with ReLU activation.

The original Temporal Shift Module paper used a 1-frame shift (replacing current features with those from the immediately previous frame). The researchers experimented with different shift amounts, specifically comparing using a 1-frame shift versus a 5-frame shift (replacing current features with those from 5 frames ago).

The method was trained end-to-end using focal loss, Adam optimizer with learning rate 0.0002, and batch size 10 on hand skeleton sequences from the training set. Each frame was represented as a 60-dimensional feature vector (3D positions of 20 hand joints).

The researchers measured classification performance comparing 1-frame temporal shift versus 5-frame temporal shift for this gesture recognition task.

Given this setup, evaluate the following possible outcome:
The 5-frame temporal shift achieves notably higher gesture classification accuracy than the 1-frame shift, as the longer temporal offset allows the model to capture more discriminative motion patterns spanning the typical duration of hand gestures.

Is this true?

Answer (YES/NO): YES